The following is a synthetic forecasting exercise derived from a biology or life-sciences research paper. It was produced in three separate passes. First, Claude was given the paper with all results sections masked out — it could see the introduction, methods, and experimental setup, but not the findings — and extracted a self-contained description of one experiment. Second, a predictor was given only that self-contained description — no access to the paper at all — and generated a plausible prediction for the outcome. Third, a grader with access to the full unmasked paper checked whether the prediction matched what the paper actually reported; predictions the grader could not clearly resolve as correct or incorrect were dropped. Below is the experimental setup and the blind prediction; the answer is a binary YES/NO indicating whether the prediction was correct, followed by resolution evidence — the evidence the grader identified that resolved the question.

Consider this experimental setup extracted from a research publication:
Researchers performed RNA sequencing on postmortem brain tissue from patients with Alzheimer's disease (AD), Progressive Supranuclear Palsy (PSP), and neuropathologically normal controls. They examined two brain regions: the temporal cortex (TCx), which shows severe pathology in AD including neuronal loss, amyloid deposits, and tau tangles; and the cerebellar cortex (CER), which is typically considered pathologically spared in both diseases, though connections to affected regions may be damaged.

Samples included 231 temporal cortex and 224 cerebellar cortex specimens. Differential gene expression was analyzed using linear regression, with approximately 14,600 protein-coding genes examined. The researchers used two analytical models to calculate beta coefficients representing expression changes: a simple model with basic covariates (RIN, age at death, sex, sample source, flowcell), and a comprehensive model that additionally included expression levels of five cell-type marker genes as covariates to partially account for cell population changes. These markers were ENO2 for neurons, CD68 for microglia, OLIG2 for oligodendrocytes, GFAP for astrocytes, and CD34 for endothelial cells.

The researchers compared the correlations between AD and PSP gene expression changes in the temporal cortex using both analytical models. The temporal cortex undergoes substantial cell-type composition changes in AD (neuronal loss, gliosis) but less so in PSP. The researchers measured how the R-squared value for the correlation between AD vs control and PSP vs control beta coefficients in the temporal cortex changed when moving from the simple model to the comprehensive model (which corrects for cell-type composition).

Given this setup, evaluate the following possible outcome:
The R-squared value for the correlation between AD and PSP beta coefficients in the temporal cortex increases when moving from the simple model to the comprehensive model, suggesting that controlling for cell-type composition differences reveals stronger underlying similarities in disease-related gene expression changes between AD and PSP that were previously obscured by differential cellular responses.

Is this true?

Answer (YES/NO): YES